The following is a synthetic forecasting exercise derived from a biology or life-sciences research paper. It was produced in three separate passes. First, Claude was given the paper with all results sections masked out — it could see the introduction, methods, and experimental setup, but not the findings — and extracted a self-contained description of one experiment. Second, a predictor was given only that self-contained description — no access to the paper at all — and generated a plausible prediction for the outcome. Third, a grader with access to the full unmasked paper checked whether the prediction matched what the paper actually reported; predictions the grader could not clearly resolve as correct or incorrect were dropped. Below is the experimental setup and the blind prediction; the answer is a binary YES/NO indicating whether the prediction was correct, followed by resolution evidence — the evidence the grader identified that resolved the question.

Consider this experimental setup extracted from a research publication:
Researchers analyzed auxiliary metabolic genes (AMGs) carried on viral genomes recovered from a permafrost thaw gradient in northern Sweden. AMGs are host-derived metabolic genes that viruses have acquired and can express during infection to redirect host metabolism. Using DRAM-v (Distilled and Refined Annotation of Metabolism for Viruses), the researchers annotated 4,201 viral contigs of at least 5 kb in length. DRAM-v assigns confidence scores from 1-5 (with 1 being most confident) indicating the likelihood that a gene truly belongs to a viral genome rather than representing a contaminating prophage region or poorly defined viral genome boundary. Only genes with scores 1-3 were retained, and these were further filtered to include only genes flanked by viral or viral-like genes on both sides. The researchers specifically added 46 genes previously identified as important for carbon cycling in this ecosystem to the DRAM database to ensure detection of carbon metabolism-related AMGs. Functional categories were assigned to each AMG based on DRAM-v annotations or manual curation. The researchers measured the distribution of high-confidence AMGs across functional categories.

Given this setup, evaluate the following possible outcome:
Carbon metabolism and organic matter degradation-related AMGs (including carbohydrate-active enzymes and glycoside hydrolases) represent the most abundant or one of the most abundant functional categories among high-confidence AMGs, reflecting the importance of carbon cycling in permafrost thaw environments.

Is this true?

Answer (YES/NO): YES